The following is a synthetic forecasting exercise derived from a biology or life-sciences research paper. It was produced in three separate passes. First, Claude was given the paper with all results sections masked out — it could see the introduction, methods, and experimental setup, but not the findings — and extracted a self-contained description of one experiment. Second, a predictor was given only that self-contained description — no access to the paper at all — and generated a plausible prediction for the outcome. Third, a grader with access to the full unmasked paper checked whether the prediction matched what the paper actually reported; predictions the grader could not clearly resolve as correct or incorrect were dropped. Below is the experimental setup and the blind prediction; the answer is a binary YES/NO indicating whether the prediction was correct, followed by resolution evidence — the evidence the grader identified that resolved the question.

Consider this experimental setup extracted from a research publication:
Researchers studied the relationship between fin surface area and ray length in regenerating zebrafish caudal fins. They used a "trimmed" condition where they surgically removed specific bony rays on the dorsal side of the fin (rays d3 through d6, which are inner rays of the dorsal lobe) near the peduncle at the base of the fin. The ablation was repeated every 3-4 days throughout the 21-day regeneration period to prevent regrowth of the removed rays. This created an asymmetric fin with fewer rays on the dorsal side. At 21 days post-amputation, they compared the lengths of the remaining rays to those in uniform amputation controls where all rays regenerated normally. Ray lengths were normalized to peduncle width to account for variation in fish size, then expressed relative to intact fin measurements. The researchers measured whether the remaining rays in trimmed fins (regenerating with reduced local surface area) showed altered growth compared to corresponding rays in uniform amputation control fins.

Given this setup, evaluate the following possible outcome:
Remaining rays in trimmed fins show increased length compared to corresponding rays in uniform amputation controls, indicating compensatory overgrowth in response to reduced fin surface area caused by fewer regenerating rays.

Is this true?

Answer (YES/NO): NO